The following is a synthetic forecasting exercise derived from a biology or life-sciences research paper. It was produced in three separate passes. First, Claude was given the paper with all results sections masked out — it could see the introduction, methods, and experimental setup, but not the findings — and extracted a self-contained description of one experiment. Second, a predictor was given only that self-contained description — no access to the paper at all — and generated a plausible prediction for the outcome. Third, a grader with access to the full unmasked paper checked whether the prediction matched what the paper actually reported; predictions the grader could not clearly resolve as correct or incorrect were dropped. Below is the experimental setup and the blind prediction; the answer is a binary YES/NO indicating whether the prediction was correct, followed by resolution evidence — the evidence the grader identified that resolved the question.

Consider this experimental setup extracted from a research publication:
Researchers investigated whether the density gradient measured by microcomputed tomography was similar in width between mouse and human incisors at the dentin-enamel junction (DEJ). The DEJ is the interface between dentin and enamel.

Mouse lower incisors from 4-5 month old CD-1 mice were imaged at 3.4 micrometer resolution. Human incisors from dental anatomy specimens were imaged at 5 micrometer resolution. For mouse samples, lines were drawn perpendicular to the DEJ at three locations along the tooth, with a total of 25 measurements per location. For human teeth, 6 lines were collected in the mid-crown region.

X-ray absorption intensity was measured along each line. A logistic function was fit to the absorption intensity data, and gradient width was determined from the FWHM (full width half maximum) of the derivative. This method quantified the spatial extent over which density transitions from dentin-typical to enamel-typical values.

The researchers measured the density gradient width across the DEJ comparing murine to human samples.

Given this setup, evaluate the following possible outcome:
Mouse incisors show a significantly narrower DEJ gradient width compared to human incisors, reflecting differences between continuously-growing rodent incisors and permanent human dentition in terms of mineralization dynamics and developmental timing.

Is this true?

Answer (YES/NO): YES